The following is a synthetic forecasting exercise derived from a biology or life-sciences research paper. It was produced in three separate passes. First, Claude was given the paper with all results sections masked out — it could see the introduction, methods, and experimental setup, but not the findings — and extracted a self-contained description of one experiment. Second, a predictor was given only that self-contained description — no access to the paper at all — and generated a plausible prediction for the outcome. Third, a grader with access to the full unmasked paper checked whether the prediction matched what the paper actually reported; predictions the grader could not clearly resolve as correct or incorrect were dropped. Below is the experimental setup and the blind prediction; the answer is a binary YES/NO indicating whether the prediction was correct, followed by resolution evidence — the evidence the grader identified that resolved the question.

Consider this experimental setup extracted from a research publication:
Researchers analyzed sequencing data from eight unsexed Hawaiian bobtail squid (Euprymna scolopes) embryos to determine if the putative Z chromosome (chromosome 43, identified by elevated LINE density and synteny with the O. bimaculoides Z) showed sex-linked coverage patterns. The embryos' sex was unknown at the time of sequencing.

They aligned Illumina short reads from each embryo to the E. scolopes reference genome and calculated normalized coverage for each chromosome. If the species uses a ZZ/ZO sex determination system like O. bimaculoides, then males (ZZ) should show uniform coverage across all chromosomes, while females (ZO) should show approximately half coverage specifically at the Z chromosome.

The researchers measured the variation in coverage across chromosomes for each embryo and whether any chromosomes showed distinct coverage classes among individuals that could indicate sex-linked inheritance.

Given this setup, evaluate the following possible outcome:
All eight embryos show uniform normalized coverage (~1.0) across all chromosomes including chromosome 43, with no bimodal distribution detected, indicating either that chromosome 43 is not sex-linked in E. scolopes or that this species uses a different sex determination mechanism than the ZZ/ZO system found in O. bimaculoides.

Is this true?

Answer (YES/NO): NO